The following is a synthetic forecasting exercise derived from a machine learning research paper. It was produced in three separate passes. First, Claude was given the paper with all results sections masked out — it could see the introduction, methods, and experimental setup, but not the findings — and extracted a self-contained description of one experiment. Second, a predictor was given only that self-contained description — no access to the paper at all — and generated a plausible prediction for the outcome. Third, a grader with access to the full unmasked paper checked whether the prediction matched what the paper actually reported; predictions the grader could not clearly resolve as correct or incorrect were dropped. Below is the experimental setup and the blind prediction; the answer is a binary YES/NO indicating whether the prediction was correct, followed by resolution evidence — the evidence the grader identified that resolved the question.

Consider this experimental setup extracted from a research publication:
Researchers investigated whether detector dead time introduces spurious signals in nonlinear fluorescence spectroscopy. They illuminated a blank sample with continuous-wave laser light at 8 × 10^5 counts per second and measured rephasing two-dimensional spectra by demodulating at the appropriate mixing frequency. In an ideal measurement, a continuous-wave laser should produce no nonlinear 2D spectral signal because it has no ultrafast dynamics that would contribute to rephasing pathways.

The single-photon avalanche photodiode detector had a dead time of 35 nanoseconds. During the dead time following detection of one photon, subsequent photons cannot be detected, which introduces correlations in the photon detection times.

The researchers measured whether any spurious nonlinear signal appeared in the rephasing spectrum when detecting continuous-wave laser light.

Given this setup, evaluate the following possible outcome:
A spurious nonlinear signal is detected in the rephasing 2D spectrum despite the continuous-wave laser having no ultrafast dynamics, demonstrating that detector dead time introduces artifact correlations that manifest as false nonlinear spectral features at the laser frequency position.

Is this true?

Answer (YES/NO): YES